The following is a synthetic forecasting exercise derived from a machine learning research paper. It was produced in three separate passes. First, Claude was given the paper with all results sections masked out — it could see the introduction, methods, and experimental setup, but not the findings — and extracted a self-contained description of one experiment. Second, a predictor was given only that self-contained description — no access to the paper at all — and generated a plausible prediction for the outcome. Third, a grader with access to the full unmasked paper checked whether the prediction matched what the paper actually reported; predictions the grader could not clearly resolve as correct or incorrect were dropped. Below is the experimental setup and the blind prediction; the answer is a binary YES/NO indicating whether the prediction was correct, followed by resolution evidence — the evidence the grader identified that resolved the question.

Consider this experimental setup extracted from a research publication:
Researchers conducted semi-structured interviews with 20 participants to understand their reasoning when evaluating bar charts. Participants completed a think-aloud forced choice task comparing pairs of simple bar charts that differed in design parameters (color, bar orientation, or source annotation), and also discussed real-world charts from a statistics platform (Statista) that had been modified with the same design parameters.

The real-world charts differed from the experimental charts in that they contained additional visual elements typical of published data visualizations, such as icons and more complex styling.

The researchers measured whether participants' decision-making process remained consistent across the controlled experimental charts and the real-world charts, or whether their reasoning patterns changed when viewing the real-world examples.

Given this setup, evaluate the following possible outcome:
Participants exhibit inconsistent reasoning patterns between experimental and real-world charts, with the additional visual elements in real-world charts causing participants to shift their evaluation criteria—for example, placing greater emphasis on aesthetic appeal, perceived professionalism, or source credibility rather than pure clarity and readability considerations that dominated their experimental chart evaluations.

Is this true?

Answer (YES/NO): NO